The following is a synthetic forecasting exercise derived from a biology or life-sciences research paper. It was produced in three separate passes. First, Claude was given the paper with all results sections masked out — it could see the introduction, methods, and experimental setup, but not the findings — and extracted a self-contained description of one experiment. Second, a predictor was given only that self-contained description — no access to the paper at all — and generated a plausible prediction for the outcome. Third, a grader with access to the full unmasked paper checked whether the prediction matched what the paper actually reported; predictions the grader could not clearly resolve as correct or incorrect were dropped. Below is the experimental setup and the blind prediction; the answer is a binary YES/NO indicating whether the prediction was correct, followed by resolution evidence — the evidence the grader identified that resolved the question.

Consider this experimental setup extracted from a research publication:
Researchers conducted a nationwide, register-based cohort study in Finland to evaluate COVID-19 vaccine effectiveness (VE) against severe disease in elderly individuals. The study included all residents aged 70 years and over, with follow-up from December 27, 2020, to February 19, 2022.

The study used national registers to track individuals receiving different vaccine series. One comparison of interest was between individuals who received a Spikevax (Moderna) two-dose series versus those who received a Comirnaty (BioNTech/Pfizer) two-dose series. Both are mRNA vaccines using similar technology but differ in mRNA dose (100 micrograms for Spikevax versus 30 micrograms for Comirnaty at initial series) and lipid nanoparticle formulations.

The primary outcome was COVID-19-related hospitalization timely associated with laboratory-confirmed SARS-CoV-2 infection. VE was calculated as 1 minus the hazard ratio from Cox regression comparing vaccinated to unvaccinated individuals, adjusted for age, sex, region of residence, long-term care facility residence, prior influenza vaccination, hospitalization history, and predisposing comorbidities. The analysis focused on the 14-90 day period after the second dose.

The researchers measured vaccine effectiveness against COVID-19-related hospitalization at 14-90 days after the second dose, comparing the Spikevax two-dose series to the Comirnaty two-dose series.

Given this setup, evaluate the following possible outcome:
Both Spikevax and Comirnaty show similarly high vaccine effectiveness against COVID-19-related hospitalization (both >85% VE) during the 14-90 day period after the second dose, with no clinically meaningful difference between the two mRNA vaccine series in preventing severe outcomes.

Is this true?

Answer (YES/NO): YES